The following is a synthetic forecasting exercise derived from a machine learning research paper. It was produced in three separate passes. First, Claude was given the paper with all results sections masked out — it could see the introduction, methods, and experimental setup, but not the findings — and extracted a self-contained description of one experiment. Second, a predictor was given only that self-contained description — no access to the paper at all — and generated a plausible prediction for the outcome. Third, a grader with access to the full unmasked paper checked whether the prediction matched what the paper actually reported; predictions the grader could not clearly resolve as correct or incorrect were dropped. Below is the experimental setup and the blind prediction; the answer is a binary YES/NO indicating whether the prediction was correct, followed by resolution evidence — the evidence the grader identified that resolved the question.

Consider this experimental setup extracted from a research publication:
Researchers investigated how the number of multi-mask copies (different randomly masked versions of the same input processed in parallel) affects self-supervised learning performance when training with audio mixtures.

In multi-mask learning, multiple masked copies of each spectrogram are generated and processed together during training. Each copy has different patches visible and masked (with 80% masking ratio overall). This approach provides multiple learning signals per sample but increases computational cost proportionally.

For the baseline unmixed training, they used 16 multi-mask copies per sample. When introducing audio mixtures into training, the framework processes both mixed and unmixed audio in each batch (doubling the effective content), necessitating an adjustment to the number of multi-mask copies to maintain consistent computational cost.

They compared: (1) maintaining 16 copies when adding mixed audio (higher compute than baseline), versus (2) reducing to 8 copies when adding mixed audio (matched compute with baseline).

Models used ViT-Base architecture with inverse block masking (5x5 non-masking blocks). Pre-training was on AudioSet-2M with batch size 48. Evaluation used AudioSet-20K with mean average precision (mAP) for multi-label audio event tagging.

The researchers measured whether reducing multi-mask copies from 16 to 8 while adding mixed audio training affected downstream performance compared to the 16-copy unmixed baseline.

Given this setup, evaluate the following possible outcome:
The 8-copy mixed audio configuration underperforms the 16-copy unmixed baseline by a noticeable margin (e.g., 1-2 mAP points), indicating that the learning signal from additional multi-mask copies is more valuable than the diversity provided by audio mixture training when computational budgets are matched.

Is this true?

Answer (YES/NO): NO